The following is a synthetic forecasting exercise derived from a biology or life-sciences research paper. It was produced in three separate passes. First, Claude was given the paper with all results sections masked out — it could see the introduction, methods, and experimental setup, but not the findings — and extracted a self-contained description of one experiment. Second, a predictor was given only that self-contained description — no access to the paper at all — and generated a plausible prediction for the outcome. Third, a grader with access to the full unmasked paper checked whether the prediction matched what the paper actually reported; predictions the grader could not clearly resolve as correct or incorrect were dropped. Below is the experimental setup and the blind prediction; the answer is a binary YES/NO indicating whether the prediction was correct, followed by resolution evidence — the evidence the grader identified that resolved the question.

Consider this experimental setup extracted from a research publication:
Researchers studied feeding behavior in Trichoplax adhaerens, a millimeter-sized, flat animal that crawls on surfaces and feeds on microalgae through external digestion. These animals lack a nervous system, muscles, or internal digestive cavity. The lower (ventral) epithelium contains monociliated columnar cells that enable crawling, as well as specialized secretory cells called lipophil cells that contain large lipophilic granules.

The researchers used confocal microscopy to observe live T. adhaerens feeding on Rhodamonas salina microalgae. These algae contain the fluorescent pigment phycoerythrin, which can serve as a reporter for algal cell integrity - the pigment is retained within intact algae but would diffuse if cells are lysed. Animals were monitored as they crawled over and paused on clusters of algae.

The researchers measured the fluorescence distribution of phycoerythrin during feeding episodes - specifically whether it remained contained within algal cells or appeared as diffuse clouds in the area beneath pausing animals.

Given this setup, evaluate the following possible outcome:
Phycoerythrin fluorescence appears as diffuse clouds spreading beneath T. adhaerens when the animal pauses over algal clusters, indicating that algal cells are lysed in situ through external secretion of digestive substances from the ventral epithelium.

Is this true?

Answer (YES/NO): YES